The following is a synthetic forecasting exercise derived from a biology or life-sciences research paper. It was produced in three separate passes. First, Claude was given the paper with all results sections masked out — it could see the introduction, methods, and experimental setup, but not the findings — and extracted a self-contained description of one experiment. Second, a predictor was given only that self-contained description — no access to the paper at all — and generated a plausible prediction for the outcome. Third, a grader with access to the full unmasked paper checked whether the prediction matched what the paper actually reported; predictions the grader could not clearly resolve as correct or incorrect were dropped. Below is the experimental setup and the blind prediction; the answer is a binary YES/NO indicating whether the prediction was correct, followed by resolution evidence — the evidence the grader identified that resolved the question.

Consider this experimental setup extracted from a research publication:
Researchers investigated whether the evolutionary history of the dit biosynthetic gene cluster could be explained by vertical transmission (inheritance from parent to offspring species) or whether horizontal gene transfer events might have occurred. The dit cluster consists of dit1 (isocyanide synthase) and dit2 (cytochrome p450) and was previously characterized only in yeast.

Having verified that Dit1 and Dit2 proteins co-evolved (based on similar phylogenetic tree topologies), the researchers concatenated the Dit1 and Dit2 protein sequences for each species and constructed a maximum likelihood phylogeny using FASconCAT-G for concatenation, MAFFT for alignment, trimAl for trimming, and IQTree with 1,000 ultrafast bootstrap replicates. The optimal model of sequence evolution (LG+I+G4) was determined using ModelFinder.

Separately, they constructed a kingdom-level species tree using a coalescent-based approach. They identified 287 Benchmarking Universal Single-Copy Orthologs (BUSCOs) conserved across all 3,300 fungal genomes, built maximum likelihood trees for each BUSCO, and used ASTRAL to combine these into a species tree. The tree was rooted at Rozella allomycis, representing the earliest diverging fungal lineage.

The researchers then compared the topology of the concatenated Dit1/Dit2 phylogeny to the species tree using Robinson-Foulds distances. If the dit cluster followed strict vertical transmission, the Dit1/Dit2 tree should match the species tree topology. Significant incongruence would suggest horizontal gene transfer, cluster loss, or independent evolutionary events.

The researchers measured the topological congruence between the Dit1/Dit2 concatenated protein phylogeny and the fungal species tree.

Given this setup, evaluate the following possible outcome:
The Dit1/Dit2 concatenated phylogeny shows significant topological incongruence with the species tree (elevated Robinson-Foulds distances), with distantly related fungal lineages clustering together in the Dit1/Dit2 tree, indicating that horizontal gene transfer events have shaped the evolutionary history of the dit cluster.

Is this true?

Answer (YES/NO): YES